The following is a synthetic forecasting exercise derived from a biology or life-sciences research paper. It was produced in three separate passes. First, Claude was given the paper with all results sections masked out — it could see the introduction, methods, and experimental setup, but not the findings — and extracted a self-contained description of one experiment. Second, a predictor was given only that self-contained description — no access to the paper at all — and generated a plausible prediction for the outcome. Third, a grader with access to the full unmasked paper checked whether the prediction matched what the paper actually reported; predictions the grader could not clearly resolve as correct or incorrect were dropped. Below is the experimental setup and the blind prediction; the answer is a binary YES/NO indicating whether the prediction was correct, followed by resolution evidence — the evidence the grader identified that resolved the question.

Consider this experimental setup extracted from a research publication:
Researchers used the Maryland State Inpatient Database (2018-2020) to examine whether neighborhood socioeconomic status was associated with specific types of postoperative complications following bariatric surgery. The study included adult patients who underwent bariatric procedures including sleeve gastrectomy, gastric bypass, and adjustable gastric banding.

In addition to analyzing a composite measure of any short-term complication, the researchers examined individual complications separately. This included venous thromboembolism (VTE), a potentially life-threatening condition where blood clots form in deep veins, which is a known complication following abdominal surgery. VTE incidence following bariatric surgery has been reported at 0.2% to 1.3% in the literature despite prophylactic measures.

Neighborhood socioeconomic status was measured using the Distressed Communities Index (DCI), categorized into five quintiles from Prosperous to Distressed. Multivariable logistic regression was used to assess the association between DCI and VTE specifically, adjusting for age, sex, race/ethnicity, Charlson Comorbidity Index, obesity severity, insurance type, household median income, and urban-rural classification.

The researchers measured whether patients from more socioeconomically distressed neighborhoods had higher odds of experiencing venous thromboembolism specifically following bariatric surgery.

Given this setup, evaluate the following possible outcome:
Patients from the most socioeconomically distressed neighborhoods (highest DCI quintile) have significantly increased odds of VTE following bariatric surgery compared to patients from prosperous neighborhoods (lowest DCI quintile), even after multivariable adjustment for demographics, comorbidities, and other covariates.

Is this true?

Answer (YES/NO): NO